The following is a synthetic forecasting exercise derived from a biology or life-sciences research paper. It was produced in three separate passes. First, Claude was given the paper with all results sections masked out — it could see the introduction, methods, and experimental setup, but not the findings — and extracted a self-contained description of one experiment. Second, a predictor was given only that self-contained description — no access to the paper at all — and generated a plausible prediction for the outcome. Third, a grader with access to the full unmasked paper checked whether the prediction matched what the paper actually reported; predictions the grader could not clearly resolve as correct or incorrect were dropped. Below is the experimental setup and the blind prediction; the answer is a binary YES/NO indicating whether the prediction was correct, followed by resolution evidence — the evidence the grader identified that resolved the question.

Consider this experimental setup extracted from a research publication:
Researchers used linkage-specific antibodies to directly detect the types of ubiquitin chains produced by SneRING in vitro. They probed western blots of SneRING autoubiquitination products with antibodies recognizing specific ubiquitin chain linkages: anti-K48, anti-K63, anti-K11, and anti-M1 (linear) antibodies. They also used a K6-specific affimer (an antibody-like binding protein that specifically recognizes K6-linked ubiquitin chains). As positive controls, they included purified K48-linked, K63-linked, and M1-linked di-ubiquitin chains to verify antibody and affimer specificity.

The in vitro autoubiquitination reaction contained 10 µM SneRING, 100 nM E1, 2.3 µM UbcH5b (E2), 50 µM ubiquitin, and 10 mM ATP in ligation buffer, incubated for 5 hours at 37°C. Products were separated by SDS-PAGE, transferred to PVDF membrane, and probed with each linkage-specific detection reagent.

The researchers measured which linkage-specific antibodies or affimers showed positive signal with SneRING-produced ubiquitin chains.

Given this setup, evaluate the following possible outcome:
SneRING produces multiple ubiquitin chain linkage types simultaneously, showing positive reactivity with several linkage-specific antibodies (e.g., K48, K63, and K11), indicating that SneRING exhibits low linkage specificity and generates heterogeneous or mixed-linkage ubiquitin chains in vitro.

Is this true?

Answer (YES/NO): YES